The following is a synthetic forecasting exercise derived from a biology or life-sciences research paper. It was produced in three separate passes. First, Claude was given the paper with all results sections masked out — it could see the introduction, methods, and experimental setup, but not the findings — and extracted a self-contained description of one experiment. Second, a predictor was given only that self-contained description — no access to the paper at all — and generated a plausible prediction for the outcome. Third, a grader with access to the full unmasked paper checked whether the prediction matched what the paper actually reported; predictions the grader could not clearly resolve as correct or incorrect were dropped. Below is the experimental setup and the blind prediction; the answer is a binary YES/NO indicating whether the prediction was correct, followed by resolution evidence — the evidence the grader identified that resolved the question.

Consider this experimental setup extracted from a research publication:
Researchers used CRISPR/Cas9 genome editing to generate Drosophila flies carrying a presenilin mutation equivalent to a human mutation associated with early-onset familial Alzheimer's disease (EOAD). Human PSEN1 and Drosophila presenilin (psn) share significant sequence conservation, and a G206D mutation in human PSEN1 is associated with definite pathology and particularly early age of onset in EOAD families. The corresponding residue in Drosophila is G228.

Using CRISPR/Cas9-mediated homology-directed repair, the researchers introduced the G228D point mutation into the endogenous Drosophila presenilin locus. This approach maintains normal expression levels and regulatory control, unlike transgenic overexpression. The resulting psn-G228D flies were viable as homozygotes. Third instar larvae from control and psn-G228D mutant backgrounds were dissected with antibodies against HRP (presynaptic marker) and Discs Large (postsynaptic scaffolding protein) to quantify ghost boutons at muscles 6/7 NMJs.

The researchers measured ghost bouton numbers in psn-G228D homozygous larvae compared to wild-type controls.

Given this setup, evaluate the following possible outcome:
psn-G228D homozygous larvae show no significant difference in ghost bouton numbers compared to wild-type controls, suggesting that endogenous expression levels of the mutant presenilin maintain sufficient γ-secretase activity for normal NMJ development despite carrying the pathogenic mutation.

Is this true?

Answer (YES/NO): NO